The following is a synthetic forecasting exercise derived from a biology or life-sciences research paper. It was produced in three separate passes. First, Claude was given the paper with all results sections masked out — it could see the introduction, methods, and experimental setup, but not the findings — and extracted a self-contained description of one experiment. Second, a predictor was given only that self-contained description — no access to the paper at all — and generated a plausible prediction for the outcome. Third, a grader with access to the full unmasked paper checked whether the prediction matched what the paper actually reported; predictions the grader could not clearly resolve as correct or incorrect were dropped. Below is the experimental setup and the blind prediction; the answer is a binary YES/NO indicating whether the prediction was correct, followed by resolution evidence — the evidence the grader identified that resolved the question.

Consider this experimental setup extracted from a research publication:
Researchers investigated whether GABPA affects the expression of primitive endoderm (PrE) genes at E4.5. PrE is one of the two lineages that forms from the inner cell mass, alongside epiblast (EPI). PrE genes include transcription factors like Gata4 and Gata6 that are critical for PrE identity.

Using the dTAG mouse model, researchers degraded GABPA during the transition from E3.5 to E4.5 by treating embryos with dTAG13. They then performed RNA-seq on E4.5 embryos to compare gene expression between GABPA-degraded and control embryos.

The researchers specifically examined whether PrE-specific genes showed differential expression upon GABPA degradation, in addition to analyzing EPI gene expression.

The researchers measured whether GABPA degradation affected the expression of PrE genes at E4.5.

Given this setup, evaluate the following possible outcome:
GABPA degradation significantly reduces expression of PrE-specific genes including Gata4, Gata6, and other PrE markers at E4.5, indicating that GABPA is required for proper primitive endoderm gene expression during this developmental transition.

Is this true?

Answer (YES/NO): NO